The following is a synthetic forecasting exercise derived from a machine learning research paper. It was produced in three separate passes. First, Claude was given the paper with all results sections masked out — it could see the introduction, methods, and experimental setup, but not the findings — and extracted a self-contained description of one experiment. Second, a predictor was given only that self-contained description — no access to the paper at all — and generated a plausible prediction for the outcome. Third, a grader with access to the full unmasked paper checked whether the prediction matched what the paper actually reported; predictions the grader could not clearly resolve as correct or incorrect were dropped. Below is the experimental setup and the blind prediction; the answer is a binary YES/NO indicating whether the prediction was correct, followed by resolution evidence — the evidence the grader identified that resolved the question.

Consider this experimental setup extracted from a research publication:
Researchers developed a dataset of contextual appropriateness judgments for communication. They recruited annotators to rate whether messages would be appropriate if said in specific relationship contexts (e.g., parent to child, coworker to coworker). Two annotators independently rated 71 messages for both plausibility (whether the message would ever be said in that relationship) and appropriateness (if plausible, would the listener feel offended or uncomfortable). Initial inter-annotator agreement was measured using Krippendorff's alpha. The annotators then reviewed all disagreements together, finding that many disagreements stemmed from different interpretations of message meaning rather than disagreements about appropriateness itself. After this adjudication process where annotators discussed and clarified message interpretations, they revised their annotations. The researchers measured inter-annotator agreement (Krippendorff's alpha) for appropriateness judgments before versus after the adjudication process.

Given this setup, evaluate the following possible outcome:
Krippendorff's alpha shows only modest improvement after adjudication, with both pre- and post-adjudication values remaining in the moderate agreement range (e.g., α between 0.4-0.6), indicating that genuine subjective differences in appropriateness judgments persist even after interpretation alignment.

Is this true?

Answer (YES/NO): NO